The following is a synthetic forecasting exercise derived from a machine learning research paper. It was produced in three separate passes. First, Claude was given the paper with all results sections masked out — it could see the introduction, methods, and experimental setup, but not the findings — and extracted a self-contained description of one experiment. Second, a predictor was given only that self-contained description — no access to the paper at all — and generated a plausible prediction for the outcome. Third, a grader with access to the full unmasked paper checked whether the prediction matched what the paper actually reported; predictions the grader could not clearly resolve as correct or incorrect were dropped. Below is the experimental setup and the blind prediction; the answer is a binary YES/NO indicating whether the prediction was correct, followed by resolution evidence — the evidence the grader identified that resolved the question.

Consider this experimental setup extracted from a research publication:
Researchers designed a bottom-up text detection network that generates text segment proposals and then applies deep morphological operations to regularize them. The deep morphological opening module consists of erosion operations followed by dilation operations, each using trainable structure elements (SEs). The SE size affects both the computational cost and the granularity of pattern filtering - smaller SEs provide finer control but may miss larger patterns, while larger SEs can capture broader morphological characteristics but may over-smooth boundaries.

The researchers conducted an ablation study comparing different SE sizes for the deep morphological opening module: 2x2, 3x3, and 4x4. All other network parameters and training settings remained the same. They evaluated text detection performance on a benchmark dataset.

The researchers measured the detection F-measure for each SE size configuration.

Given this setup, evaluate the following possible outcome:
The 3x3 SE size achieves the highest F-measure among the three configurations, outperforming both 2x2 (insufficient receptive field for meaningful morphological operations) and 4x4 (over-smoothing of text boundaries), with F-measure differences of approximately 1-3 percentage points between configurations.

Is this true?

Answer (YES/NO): NO